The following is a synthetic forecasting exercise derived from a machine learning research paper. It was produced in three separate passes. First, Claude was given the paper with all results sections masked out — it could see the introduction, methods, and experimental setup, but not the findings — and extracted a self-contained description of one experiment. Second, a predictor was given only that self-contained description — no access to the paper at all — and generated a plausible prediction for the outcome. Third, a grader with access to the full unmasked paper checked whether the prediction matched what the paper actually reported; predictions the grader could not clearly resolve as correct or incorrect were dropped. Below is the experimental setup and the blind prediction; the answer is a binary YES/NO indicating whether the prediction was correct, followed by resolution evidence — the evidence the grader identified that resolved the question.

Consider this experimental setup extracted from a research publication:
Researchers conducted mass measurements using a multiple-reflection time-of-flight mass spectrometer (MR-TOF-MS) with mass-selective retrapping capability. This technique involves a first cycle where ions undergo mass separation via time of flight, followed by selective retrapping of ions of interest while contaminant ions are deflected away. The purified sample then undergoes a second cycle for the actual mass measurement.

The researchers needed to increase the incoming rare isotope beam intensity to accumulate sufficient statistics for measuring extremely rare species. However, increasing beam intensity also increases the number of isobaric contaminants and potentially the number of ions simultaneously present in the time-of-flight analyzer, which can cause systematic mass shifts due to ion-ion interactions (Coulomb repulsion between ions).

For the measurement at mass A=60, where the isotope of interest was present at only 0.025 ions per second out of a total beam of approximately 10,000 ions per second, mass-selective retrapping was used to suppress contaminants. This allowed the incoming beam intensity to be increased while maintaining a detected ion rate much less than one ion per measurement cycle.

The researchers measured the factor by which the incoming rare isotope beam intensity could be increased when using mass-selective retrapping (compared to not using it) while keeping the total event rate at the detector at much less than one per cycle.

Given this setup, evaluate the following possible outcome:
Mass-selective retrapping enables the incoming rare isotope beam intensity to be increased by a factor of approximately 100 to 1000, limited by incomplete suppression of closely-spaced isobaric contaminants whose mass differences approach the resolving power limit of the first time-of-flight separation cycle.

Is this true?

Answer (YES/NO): NO